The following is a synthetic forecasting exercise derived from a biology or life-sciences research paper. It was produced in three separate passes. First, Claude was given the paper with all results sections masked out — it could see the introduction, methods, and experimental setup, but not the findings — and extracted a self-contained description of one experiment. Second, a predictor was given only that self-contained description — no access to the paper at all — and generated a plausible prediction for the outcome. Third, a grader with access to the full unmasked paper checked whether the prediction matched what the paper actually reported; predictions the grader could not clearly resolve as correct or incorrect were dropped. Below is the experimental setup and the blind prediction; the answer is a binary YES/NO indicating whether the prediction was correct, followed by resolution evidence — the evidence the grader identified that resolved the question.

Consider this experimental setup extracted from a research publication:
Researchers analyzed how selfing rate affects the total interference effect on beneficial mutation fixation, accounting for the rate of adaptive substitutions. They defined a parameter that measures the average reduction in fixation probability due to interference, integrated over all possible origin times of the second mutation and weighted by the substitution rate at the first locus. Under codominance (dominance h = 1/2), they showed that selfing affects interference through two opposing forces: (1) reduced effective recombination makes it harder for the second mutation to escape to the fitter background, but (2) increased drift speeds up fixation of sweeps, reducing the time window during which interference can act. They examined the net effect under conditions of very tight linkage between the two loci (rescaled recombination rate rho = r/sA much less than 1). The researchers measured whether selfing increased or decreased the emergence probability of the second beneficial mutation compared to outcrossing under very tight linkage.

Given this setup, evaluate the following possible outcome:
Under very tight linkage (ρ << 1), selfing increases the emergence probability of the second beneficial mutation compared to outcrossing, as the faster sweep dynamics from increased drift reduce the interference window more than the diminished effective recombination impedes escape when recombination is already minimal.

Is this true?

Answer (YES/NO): YES